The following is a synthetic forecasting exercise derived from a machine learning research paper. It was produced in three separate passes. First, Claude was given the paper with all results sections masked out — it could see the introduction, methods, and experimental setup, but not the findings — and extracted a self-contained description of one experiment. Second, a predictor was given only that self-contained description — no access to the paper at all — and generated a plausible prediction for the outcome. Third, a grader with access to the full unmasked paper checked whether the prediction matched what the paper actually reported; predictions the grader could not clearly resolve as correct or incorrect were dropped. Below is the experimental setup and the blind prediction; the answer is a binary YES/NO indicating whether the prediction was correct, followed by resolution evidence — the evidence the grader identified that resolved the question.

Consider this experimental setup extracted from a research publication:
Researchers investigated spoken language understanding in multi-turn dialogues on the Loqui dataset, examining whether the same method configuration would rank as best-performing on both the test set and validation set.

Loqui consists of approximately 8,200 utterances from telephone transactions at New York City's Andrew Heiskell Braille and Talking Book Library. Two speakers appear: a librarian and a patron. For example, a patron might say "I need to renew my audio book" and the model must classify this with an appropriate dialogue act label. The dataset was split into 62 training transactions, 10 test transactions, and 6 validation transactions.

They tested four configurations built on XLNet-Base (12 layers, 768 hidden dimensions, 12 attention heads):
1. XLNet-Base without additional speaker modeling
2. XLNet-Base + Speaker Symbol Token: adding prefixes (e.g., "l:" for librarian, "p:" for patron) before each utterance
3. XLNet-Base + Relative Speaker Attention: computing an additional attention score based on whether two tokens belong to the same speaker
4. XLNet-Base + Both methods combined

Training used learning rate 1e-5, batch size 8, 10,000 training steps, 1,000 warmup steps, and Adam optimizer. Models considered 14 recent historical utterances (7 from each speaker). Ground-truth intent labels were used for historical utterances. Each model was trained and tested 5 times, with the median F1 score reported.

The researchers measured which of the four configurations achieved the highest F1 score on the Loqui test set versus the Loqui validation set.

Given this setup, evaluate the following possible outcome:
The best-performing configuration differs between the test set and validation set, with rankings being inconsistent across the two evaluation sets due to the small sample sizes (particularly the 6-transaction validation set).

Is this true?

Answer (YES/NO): YES